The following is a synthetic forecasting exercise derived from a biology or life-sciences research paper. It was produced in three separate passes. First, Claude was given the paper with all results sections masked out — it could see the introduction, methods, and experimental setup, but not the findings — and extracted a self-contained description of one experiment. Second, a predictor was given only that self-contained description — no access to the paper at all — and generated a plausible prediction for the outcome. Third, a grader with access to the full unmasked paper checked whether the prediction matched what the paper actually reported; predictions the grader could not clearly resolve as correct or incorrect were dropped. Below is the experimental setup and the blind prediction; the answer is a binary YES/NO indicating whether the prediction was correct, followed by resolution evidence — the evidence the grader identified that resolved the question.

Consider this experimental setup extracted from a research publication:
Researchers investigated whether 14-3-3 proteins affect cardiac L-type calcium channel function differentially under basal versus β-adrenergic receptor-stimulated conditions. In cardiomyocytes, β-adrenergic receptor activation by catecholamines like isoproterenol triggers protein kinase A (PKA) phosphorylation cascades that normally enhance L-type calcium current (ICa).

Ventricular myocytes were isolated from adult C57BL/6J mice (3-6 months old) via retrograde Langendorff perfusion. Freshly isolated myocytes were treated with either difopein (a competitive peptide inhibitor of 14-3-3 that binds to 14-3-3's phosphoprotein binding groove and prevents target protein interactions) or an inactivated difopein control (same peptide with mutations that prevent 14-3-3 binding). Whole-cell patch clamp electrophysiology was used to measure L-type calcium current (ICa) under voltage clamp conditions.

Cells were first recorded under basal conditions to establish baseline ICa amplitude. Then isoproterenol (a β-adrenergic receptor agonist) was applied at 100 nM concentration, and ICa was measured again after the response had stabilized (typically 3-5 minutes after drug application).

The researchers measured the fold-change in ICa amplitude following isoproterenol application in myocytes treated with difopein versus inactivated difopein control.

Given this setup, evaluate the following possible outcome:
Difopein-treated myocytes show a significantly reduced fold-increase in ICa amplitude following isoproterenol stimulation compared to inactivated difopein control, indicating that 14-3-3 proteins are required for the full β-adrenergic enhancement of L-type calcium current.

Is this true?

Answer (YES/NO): YES